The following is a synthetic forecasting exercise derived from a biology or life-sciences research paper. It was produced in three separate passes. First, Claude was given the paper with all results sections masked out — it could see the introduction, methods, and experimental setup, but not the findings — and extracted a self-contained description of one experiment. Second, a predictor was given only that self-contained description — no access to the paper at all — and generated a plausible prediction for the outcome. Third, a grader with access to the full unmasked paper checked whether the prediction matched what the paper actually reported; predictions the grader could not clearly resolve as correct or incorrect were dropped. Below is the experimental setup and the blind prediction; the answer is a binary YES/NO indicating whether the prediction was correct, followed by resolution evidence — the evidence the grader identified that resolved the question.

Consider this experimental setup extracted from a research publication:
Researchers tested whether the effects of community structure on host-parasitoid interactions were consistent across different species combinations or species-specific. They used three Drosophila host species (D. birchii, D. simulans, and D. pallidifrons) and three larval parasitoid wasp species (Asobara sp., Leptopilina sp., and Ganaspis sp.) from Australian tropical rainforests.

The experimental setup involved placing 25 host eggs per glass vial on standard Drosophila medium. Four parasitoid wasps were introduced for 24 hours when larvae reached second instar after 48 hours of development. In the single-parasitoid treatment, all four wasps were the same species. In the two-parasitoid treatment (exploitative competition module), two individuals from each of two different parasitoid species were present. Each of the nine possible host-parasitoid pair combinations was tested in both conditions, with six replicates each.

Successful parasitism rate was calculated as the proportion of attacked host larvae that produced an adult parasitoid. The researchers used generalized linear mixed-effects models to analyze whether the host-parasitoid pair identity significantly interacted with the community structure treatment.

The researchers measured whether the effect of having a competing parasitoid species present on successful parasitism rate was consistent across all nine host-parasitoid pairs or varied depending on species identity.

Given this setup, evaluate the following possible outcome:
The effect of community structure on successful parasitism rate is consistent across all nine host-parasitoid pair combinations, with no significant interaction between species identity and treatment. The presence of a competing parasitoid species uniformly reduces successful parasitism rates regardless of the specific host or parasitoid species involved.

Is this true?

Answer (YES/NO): NO